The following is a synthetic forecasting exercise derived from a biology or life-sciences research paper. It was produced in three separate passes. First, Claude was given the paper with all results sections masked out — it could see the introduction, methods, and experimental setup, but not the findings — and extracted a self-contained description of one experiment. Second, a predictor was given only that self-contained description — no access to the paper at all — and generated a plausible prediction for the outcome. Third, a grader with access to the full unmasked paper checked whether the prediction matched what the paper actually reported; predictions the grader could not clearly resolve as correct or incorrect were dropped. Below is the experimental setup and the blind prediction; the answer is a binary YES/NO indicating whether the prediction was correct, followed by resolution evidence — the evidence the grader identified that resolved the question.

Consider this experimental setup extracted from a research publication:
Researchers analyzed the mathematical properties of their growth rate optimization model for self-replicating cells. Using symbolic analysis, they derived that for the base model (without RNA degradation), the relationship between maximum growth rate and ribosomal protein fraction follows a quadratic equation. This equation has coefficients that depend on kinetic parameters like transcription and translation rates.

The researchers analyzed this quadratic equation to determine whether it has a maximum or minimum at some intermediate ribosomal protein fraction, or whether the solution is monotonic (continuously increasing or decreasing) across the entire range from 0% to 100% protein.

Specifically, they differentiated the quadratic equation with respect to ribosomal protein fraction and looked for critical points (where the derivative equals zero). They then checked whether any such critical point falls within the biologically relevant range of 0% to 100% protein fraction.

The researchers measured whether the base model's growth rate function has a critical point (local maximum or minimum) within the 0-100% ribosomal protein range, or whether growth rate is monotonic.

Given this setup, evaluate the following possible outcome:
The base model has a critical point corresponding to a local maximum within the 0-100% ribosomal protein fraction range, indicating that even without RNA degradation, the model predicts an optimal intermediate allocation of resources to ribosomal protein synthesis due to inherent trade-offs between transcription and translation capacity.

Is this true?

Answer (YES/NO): NO